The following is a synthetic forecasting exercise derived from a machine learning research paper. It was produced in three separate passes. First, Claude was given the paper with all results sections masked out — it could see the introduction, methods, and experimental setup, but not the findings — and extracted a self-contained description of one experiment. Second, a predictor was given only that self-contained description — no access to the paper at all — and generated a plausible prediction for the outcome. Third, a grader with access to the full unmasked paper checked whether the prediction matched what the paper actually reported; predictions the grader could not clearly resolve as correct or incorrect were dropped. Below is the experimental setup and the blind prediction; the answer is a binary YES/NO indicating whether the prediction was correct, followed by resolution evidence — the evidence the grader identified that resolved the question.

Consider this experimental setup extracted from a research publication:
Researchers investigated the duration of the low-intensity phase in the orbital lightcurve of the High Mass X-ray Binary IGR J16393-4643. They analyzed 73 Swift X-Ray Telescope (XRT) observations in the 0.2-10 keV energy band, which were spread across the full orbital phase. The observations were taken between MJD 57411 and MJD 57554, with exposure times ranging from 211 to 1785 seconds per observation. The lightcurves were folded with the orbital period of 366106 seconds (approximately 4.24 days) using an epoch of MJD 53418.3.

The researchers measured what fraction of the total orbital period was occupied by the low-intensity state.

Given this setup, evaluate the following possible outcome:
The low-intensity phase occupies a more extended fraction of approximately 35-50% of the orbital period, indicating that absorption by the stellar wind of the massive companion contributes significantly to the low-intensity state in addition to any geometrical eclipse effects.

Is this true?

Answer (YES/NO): NO